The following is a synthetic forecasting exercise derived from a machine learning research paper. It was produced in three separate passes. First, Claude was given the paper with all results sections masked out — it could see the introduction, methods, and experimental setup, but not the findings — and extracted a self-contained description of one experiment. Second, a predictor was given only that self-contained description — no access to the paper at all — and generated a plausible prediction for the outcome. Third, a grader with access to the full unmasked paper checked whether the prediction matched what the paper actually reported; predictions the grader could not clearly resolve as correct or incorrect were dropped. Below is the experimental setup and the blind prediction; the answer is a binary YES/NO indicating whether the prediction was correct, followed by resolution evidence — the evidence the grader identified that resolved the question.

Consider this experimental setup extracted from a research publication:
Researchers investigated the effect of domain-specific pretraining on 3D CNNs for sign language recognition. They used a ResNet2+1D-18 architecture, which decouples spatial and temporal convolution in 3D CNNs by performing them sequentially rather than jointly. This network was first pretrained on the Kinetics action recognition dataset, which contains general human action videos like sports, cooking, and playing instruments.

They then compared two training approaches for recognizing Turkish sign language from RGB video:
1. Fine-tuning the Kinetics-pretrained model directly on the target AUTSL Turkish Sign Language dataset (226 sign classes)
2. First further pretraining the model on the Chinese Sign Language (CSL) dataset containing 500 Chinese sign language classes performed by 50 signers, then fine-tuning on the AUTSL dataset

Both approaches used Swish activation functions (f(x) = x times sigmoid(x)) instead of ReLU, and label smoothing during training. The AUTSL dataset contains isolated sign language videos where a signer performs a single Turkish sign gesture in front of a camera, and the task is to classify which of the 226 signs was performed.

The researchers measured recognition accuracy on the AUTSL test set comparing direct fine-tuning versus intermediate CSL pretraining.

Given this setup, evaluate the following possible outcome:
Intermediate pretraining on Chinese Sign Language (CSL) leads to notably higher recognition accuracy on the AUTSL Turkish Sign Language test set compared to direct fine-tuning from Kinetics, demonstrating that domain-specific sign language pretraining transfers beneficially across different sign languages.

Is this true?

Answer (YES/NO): YES